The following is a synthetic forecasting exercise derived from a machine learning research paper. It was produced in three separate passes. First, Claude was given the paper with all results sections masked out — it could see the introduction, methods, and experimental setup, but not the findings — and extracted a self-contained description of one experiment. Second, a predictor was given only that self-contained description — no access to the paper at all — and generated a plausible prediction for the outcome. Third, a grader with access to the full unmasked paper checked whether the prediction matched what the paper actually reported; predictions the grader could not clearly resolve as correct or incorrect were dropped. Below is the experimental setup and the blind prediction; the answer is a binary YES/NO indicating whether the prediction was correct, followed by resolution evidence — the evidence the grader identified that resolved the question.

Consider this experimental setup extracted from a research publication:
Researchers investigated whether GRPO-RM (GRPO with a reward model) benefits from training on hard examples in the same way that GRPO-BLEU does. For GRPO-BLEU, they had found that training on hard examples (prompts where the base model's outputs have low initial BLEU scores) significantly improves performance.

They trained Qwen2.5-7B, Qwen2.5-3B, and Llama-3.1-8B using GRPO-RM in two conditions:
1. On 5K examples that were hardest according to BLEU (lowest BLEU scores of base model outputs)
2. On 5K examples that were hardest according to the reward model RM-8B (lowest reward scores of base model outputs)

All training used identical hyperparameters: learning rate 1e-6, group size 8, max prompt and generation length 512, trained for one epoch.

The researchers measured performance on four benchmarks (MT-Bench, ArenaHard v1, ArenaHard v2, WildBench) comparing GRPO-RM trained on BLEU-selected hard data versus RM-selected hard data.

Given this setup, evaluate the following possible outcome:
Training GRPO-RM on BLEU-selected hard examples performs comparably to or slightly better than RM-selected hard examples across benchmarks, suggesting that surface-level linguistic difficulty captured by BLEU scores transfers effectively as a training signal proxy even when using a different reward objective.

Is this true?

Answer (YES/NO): YES